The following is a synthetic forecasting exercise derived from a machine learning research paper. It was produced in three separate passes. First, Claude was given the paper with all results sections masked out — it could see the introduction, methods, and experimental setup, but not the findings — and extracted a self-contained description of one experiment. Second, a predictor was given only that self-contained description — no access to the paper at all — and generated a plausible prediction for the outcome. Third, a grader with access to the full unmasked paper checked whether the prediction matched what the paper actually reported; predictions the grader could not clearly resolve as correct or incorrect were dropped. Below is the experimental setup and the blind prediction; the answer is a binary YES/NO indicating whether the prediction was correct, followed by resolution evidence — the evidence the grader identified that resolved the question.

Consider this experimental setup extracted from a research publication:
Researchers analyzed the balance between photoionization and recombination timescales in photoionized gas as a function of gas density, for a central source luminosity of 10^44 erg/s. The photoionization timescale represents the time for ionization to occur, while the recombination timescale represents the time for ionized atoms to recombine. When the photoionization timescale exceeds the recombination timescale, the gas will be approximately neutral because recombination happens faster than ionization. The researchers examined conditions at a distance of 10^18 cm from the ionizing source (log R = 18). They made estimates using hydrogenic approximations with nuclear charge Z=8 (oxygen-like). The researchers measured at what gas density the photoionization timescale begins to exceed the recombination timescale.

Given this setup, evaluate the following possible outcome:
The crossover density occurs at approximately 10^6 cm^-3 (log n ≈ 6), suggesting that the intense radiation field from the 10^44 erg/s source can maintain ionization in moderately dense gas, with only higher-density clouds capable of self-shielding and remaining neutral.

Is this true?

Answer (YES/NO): NO